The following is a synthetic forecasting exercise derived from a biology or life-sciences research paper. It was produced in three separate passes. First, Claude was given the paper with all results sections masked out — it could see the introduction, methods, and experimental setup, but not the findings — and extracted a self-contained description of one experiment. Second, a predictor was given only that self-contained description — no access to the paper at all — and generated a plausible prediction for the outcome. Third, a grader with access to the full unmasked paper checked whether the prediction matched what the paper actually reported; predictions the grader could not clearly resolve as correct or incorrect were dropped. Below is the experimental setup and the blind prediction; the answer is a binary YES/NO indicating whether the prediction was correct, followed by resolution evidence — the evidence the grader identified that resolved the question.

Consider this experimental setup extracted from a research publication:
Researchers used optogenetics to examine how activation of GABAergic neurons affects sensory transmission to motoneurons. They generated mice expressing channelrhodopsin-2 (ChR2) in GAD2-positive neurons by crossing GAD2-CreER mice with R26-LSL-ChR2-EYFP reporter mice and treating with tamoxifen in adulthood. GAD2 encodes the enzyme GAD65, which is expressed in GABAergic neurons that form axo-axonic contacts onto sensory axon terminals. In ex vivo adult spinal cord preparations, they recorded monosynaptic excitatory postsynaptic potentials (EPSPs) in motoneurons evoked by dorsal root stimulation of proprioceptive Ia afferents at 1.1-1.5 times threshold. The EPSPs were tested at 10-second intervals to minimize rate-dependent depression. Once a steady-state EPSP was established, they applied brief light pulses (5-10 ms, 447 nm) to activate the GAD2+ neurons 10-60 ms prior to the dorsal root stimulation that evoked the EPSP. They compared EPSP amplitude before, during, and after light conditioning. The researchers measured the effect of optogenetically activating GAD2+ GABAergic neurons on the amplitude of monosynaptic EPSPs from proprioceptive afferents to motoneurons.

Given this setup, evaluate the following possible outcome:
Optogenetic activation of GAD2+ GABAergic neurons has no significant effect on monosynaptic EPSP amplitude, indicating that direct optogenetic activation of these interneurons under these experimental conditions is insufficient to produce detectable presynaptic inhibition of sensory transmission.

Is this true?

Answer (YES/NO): NO